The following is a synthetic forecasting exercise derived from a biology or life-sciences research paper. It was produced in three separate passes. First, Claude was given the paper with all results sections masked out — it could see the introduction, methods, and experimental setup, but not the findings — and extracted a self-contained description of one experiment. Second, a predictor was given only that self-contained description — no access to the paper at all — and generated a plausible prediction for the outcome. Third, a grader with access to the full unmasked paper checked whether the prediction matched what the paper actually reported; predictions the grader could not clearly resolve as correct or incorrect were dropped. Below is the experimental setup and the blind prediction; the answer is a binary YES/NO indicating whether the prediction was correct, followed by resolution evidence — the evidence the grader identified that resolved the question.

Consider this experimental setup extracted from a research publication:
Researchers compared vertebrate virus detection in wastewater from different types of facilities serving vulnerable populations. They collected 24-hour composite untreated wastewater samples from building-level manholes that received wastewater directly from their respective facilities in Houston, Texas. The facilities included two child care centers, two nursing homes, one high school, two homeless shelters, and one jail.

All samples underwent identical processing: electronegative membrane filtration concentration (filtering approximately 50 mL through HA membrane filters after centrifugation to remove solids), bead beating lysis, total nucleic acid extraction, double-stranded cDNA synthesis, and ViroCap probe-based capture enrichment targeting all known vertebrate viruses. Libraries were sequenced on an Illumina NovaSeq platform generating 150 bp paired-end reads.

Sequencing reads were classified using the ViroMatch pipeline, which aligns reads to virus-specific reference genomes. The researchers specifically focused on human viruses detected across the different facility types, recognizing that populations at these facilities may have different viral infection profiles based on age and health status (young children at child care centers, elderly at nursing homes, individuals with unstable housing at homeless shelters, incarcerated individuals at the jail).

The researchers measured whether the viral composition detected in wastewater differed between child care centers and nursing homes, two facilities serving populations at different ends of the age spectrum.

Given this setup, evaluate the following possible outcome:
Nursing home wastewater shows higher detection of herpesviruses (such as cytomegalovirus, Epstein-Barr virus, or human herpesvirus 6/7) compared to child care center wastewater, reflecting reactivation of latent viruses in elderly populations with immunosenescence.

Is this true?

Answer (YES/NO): YES